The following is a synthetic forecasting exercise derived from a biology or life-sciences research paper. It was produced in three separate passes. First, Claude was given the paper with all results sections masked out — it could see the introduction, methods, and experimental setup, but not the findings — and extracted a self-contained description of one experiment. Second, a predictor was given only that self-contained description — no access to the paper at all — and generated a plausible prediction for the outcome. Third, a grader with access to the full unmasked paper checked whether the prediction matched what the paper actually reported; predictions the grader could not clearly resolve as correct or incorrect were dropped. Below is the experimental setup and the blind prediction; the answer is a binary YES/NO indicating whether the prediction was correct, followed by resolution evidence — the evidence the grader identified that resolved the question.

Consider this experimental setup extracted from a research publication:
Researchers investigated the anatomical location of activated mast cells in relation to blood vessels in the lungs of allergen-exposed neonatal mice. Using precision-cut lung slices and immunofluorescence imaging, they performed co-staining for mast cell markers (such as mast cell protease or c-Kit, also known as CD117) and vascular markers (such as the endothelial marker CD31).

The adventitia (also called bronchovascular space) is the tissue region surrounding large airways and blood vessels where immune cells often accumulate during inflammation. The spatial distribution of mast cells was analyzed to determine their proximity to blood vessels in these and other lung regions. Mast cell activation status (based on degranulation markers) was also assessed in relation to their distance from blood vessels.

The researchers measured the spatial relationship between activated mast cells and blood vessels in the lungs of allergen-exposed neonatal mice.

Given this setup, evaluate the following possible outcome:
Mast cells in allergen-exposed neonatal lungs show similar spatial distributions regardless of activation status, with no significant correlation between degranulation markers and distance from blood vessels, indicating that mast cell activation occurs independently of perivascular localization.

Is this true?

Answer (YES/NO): NO